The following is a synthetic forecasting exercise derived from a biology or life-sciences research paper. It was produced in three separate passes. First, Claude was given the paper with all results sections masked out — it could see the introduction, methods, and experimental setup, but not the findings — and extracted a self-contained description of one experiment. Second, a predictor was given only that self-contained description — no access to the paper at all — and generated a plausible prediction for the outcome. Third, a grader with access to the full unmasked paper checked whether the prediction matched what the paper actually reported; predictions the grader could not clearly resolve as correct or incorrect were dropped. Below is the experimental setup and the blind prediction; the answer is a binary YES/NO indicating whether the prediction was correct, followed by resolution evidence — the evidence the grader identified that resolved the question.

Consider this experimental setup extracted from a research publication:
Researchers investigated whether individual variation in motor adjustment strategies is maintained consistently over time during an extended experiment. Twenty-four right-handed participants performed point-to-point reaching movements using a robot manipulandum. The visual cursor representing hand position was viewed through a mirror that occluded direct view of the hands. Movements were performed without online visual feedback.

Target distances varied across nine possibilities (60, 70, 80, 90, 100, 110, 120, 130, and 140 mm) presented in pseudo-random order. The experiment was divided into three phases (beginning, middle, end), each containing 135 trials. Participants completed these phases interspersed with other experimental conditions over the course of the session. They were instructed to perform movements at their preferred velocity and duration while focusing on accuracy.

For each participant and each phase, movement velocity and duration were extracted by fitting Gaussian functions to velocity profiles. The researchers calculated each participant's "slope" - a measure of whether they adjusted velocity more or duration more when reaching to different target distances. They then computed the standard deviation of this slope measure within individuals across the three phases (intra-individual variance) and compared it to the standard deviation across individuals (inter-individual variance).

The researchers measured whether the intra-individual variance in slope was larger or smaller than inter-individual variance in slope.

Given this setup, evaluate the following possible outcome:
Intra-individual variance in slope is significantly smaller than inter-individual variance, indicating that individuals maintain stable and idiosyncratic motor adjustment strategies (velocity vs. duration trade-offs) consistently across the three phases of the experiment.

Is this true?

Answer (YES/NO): YES